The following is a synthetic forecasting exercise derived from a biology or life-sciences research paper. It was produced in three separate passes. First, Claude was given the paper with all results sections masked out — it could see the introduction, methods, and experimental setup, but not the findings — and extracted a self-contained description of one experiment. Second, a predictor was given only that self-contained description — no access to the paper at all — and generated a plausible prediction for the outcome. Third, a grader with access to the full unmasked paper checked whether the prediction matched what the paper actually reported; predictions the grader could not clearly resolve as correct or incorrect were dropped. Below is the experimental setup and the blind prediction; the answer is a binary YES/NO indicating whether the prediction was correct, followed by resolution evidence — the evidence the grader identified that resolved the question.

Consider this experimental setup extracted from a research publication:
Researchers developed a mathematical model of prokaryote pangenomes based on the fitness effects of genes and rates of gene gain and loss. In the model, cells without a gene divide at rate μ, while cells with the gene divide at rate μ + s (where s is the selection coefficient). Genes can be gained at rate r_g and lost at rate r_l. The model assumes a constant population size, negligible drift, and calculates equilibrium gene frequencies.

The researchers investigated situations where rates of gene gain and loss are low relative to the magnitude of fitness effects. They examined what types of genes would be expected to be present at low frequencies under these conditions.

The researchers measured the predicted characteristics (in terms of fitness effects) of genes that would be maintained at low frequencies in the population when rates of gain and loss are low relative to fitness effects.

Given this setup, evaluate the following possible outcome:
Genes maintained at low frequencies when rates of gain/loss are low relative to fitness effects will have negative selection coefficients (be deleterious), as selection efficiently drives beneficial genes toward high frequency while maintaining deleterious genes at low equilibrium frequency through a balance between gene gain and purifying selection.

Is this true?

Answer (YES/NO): YES